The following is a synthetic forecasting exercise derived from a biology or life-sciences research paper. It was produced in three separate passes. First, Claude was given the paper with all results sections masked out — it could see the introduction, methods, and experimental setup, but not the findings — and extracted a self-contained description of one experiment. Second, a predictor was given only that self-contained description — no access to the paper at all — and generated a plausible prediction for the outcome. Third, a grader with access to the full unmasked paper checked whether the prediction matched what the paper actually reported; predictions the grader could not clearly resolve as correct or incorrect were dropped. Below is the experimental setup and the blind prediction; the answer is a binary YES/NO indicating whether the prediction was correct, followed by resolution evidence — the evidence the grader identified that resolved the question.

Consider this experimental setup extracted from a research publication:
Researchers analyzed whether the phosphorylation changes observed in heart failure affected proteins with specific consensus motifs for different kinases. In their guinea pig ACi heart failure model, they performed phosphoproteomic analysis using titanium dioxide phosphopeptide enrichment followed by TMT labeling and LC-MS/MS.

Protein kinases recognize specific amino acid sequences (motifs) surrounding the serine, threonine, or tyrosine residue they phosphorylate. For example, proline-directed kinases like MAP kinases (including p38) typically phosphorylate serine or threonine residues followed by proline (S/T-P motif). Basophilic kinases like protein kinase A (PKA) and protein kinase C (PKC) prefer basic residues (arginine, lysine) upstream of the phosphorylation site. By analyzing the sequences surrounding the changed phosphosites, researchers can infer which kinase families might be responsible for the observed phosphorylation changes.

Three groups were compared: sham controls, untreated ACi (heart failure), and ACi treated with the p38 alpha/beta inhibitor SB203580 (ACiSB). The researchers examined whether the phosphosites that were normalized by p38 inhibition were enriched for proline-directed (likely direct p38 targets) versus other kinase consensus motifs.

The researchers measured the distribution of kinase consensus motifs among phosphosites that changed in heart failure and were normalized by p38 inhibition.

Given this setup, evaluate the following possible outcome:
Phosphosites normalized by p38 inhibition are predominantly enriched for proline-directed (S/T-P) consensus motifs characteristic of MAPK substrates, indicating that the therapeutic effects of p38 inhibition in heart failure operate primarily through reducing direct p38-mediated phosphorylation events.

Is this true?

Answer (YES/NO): NO